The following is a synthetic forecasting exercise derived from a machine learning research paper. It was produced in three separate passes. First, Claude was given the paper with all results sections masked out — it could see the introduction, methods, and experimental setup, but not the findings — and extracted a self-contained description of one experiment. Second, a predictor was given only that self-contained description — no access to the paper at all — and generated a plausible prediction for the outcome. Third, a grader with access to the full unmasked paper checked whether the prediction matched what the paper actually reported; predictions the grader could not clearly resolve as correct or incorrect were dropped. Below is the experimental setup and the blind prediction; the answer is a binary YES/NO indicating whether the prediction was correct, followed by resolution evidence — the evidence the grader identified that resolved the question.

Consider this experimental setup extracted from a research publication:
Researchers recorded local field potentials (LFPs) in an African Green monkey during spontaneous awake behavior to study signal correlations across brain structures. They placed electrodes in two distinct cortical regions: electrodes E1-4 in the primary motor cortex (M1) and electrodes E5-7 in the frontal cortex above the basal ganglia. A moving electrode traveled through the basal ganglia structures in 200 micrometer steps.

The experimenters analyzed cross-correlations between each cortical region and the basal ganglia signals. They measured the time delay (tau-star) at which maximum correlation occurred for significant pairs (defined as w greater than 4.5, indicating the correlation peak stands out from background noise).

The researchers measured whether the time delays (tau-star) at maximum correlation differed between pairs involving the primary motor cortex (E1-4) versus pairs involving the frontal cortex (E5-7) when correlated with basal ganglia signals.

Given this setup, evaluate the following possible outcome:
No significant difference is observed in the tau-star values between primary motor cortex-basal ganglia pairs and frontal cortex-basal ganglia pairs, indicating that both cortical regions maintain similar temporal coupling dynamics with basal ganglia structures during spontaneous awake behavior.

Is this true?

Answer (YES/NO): NO